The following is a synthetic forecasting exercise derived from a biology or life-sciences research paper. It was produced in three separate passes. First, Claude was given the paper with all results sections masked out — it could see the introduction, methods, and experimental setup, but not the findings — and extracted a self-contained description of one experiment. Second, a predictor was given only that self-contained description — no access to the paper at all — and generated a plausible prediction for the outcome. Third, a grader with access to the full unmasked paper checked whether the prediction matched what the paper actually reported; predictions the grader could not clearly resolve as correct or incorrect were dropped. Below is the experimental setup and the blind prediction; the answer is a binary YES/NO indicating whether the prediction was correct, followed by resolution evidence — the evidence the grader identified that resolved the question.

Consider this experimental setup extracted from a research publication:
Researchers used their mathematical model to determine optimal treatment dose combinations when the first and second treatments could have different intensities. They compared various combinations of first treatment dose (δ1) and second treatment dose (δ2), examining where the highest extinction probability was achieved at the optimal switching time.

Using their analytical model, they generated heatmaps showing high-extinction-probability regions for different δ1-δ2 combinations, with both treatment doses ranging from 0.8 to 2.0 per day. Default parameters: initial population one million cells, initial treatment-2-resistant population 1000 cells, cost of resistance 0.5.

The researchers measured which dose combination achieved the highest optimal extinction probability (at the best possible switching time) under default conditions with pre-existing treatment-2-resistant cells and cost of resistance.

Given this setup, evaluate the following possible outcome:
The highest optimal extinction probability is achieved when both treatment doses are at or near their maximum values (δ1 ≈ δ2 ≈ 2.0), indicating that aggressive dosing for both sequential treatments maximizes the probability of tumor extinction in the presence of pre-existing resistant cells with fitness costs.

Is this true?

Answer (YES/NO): YES